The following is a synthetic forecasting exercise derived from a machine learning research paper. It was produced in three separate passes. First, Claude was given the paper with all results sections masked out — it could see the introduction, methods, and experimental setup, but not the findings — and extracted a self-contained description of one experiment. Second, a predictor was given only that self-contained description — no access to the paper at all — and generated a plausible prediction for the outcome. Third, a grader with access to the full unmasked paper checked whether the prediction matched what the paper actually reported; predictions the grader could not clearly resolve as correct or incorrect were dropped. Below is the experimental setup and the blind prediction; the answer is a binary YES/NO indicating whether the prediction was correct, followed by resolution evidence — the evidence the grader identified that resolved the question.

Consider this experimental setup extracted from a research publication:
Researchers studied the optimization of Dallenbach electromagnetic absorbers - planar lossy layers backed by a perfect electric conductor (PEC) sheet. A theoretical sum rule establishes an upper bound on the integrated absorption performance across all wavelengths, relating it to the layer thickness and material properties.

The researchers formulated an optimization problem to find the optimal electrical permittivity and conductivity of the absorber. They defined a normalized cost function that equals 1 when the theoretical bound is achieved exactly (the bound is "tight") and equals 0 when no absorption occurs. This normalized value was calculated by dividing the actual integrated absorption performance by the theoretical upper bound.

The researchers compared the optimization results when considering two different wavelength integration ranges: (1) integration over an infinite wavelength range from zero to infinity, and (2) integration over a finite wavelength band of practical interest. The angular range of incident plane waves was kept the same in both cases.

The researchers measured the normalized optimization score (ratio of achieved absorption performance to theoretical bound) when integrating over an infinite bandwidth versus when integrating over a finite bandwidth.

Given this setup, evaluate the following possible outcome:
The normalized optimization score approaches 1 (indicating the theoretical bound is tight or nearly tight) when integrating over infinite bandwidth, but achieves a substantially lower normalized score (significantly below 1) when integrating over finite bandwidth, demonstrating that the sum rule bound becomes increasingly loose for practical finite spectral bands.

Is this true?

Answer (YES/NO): YES